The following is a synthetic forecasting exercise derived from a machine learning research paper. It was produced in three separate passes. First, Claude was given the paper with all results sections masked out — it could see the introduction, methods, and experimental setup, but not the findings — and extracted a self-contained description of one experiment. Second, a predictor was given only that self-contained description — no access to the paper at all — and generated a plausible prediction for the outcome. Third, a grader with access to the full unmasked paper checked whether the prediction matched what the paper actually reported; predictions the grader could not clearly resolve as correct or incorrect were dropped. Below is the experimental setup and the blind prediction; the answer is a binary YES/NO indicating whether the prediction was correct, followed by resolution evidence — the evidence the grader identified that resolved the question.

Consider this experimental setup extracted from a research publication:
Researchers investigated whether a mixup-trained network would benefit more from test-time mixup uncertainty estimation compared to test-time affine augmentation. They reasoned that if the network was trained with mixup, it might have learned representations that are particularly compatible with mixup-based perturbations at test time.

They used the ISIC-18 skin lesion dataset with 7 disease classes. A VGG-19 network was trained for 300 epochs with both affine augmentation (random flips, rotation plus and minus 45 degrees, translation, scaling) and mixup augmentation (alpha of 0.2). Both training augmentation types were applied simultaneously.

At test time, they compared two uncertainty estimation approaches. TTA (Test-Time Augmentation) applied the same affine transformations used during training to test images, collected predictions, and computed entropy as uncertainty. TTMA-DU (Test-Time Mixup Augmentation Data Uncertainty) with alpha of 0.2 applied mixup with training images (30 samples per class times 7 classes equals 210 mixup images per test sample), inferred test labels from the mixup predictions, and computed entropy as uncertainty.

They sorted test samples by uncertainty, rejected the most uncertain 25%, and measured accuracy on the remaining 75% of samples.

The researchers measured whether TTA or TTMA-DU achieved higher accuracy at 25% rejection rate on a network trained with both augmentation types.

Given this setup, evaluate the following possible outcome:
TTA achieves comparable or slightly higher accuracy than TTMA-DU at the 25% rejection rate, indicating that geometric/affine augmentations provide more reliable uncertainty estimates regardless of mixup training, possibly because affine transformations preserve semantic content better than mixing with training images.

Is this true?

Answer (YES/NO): YES